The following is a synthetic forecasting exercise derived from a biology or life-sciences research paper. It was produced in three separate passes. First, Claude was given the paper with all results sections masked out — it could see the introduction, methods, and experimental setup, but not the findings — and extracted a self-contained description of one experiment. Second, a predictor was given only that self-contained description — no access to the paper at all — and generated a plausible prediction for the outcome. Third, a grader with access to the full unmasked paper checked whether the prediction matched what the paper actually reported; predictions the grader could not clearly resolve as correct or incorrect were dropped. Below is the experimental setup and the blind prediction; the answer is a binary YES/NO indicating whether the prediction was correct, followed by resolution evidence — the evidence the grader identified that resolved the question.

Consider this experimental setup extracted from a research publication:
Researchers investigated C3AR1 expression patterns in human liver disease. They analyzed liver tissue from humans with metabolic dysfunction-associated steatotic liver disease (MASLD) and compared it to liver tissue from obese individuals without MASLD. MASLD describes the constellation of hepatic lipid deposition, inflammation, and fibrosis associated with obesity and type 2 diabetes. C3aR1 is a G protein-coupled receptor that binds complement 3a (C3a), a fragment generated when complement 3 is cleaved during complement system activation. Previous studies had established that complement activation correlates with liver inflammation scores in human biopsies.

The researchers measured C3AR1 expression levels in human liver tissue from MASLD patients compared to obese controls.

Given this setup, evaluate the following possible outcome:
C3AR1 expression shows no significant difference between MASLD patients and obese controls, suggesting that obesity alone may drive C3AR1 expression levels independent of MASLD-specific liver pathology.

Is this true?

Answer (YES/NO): NO